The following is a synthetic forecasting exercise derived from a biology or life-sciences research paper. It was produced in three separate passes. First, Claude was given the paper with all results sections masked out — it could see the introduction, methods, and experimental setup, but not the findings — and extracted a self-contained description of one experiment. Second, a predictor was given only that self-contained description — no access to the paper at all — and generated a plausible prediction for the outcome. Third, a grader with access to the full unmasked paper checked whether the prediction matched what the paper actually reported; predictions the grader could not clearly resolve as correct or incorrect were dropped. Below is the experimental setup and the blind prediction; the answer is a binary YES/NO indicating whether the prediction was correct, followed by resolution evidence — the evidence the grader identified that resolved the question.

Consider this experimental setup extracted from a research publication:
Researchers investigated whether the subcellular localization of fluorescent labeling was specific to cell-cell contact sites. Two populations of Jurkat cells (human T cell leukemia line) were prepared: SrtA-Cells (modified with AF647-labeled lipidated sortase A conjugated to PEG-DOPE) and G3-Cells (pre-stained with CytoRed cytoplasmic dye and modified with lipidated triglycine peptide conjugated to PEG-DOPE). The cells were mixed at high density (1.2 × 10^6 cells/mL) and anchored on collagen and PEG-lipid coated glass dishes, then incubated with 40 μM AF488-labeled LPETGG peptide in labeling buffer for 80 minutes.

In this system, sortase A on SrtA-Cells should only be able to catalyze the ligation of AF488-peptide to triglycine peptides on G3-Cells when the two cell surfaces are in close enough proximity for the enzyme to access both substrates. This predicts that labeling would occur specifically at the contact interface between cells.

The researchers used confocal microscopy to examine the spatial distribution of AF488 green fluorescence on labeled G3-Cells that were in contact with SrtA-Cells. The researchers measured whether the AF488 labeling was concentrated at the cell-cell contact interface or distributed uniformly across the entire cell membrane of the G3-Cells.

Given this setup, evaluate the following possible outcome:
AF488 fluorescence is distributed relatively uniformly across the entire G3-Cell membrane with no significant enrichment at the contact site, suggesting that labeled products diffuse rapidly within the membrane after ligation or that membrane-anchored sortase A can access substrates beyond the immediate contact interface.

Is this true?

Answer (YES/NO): YES